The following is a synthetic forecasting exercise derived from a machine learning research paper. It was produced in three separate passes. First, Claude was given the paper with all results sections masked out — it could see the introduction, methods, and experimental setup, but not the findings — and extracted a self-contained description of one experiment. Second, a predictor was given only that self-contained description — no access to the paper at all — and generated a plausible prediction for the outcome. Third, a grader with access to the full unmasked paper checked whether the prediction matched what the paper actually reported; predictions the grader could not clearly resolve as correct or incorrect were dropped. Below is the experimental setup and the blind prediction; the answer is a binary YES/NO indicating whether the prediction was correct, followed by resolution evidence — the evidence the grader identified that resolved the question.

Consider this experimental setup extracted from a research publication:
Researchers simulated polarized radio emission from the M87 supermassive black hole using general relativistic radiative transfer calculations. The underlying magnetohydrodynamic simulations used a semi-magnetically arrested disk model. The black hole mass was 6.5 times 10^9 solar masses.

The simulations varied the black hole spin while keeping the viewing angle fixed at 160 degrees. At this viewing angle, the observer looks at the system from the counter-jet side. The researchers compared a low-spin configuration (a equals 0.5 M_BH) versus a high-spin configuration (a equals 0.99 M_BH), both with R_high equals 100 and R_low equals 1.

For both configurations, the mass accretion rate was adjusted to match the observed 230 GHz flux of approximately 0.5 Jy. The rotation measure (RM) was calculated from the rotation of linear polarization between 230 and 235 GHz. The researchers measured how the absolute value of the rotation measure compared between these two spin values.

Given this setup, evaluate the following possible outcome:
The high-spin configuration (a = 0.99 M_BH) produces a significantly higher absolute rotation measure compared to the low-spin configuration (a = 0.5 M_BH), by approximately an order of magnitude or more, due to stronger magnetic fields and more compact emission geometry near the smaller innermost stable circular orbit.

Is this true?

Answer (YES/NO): NO